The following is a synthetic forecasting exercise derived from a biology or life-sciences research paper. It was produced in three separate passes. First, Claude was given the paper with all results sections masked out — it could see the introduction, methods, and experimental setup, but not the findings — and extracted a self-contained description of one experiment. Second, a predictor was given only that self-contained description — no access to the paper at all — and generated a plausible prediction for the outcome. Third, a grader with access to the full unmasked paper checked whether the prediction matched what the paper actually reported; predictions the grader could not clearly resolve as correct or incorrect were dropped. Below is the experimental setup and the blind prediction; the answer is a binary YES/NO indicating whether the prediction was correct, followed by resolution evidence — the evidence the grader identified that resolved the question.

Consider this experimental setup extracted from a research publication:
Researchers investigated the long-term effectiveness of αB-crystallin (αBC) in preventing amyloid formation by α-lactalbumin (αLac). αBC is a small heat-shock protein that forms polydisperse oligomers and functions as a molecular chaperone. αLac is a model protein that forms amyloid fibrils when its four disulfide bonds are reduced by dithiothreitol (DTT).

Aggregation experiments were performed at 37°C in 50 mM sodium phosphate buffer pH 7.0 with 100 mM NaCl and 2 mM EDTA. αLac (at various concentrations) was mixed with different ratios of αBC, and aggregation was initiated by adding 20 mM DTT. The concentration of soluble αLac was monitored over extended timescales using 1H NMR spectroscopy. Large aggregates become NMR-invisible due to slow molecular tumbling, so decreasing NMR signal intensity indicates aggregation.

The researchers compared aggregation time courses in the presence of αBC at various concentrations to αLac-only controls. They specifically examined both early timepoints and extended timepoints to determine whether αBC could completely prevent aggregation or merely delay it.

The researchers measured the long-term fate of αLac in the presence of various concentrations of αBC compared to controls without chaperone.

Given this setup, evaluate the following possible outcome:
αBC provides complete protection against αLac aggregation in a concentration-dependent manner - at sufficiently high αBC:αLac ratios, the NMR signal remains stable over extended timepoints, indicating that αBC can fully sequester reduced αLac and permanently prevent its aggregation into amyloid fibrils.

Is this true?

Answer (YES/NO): NO